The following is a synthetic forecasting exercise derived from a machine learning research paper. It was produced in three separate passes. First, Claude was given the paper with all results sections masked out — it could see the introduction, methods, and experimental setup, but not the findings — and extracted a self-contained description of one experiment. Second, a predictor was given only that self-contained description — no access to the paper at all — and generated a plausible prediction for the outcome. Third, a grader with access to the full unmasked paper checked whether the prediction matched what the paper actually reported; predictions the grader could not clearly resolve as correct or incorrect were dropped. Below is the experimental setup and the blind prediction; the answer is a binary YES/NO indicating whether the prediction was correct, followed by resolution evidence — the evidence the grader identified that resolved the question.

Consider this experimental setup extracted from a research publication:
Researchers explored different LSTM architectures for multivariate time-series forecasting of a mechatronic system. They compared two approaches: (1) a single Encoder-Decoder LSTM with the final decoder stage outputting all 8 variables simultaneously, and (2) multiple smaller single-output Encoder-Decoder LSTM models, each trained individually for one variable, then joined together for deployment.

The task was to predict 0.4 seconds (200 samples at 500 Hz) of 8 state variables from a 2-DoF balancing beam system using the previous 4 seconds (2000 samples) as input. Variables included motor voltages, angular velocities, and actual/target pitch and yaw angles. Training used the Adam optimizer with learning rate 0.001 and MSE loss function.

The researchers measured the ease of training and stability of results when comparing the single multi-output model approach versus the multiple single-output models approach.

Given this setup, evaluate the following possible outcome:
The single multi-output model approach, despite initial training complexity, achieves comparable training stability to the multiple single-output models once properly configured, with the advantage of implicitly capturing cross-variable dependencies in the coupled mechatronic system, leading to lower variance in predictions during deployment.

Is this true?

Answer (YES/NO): NO